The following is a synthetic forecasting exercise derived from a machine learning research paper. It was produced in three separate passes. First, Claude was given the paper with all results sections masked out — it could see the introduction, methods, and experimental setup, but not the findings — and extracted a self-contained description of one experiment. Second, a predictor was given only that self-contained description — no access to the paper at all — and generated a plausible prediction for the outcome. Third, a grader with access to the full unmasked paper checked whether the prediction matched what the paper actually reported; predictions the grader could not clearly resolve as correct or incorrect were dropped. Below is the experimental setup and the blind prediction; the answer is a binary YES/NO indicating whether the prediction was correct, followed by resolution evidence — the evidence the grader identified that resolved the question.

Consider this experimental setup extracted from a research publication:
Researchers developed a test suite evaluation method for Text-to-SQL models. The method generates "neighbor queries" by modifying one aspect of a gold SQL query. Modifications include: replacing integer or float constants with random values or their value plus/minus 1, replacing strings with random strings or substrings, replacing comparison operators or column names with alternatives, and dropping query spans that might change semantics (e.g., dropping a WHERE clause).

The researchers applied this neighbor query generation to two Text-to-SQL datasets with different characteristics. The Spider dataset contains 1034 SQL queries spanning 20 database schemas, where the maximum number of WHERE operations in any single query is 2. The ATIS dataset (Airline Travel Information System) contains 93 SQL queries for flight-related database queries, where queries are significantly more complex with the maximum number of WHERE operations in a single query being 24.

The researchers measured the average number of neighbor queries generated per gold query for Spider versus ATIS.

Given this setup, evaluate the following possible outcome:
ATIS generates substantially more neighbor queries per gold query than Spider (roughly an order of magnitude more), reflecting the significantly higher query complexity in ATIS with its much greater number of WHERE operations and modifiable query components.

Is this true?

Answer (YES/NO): YES